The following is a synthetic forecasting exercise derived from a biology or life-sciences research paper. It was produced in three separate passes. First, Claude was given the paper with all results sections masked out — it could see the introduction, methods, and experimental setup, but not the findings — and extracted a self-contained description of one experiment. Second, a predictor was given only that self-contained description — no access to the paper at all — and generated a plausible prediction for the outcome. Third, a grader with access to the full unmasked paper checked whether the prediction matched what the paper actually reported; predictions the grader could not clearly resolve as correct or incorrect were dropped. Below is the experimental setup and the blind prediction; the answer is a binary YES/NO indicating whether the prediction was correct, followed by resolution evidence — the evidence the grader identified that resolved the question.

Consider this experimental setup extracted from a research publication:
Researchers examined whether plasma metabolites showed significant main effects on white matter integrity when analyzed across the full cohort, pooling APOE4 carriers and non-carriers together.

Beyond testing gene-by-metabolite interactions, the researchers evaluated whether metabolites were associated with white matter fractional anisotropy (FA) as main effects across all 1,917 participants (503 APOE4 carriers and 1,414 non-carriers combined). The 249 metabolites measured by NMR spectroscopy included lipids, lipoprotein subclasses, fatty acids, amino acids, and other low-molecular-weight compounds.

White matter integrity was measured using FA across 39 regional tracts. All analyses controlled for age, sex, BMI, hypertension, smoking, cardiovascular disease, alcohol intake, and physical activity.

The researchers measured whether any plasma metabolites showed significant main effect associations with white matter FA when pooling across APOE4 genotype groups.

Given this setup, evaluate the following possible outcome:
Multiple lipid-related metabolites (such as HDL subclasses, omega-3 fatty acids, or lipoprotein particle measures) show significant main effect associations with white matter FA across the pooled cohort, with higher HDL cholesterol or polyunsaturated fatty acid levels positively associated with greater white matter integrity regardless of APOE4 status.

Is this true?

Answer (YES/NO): NO